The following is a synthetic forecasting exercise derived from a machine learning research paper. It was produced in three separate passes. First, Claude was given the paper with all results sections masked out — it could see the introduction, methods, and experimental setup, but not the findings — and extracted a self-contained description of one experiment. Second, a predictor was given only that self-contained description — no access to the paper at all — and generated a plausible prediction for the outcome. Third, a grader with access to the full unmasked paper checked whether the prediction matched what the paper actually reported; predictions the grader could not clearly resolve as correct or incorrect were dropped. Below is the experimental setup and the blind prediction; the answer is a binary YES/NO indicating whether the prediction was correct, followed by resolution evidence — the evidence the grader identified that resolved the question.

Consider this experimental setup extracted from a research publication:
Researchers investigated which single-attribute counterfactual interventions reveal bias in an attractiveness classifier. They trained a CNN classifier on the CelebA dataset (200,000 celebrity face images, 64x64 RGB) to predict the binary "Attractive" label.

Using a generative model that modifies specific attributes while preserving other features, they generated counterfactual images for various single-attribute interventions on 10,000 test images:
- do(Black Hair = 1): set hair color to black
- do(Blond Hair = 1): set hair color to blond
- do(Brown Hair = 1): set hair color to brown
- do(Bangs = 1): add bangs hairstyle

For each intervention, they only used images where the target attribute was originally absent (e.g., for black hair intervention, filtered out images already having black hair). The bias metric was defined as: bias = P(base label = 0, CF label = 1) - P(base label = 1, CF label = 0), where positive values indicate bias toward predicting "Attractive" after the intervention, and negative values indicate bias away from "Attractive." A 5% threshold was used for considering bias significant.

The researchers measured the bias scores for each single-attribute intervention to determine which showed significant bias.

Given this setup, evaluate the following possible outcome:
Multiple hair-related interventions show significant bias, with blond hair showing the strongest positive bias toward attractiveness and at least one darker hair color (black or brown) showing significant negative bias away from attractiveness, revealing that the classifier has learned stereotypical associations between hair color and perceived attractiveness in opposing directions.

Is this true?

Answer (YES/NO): NO